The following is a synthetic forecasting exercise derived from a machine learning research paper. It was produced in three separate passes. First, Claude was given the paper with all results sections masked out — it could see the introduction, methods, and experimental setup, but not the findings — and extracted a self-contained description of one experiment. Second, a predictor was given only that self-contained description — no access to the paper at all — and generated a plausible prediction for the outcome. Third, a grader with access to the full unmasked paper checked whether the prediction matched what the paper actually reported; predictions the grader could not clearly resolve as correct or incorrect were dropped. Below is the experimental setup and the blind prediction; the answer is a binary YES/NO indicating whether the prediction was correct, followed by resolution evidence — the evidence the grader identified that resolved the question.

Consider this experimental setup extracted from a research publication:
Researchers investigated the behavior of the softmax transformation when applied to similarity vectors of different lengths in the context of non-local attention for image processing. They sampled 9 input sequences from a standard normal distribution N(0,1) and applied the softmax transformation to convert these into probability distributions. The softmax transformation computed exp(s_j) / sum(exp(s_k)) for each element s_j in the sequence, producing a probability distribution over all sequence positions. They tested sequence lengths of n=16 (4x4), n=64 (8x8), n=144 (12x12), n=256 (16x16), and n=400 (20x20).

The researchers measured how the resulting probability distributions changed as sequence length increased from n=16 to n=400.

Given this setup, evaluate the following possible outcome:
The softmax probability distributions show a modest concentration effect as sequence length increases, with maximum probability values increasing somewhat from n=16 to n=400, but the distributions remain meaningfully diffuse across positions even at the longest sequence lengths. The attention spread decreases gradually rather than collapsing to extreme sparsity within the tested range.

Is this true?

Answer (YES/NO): NO